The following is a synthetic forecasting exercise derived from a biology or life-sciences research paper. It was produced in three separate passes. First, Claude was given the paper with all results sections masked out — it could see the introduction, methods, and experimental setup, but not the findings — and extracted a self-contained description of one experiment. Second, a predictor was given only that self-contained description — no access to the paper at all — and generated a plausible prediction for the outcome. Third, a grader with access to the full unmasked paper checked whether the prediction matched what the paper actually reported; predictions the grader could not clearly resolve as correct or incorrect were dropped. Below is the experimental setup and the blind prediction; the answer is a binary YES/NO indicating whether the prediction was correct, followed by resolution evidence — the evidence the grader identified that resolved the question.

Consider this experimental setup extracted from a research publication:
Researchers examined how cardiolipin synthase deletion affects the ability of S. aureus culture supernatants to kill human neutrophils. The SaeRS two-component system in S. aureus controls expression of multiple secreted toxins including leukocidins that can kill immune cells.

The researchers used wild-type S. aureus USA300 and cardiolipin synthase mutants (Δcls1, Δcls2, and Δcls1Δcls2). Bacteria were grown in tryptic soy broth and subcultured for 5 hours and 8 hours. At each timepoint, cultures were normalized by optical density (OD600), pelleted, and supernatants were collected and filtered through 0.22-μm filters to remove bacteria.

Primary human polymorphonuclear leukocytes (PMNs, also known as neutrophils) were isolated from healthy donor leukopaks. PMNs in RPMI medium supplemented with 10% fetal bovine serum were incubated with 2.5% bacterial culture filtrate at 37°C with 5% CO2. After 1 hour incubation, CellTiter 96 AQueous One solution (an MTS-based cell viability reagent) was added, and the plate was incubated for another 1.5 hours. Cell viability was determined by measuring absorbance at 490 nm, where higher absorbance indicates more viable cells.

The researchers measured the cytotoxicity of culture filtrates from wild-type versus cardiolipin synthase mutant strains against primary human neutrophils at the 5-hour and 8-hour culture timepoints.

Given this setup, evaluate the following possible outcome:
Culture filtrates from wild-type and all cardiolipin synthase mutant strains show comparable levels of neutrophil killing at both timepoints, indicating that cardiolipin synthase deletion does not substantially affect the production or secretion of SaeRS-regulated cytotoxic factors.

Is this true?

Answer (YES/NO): NO